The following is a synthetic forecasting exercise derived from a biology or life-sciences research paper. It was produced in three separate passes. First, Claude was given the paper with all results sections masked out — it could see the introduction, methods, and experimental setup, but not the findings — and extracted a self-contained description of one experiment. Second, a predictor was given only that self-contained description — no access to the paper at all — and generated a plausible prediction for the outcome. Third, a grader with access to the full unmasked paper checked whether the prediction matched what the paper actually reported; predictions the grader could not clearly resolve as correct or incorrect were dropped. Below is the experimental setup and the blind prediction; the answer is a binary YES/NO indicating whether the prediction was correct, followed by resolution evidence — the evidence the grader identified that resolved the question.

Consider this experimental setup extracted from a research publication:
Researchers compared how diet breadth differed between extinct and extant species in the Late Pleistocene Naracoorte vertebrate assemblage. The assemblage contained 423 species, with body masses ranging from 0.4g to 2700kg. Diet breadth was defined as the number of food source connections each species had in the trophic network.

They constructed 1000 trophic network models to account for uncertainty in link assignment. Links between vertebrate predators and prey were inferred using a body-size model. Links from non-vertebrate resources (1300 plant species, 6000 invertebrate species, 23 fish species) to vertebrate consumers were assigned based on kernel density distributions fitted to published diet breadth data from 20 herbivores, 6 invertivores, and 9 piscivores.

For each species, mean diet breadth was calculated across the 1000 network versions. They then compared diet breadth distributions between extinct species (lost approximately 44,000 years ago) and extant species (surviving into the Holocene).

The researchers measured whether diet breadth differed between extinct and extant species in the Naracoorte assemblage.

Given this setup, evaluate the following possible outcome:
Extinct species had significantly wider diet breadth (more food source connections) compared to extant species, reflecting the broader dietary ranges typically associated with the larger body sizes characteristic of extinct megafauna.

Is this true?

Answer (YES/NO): NO